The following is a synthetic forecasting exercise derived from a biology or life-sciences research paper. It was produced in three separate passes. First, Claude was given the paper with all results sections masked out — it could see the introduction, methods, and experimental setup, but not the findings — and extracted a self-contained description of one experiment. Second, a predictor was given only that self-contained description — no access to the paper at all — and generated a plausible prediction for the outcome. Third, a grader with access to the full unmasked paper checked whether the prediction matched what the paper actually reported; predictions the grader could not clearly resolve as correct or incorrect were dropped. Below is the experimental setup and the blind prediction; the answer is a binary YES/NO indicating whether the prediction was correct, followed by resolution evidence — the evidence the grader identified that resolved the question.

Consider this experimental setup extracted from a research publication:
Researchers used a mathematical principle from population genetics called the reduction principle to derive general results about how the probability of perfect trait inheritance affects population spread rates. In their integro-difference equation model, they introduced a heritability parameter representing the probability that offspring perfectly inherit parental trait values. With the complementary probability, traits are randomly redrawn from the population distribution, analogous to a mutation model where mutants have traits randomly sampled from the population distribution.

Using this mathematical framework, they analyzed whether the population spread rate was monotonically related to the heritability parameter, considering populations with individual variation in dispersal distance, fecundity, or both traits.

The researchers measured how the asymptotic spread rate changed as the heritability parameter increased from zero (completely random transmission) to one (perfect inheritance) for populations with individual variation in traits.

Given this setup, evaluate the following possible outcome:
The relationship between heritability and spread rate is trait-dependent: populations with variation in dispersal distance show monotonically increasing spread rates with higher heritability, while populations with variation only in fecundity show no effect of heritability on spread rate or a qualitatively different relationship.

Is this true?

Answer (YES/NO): NO